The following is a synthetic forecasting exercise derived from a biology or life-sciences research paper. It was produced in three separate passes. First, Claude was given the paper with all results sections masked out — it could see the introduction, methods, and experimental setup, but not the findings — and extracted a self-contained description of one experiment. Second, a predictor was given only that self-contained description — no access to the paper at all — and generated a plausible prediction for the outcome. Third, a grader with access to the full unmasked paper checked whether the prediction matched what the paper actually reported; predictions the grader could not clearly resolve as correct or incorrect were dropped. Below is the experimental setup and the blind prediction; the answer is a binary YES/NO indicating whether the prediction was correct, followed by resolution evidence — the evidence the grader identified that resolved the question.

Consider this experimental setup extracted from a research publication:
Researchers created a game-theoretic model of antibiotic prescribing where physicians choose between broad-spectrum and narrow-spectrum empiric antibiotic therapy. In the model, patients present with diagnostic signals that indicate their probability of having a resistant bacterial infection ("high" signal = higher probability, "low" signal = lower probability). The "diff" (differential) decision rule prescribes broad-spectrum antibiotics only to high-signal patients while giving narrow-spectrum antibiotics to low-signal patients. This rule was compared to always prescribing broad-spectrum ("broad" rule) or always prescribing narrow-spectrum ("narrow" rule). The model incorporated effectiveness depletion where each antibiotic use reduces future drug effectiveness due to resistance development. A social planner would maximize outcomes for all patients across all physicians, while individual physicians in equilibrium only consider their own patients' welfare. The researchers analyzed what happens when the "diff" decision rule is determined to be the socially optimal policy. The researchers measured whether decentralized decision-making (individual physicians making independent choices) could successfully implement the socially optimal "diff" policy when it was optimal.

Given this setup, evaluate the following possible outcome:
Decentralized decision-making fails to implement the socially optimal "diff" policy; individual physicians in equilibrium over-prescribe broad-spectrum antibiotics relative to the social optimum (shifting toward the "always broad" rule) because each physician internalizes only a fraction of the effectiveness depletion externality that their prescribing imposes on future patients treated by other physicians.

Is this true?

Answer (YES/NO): YES